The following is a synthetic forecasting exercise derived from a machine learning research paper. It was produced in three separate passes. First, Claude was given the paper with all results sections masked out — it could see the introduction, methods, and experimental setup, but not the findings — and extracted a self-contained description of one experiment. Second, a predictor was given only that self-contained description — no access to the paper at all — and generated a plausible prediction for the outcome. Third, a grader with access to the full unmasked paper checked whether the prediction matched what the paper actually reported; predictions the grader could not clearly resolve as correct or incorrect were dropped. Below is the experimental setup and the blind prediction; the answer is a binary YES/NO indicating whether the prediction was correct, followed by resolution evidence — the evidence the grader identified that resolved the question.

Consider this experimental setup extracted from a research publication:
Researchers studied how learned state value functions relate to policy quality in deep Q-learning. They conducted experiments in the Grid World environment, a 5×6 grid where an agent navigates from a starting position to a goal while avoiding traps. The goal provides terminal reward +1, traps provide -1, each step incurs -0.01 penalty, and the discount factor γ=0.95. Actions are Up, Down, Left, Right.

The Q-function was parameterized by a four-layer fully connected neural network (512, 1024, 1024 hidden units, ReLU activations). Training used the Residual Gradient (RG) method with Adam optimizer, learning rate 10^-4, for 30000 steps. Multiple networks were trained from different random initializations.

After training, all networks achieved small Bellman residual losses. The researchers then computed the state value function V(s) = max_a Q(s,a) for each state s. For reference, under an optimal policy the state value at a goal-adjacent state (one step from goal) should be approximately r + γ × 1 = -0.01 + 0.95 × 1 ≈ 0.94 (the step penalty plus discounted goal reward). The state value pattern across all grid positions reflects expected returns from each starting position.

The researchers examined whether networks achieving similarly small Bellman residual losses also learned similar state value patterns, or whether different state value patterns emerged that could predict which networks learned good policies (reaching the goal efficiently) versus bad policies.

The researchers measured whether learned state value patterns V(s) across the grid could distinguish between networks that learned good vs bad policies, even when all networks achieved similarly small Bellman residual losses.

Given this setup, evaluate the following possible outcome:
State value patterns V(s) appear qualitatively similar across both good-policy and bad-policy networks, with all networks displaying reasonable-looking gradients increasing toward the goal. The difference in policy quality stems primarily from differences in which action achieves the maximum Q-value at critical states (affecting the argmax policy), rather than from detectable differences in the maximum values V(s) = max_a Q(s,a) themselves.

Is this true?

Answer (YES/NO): NO